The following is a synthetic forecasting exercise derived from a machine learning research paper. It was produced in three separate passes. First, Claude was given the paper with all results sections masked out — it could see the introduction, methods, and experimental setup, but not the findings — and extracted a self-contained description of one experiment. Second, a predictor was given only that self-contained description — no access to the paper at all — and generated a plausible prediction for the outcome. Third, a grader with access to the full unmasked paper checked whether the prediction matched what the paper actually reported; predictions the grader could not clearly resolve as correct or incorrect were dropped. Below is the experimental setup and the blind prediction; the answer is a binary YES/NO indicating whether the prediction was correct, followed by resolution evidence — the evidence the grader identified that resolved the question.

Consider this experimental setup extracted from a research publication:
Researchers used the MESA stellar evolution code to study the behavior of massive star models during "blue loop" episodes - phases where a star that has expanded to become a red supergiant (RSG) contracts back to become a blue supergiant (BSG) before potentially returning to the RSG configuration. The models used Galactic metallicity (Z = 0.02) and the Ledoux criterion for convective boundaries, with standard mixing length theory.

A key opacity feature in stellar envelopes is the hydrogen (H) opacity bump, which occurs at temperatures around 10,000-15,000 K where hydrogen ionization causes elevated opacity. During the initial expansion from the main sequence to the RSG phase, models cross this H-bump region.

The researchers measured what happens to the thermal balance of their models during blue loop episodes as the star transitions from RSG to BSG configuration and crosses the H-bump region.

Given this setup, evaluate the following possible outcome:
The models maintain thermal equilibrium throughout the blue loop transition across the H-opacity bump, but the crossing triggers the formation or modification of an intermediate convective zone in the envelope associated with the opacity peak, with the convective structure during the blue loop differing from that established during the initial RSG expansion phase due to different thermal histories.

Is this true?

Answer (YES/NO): NO